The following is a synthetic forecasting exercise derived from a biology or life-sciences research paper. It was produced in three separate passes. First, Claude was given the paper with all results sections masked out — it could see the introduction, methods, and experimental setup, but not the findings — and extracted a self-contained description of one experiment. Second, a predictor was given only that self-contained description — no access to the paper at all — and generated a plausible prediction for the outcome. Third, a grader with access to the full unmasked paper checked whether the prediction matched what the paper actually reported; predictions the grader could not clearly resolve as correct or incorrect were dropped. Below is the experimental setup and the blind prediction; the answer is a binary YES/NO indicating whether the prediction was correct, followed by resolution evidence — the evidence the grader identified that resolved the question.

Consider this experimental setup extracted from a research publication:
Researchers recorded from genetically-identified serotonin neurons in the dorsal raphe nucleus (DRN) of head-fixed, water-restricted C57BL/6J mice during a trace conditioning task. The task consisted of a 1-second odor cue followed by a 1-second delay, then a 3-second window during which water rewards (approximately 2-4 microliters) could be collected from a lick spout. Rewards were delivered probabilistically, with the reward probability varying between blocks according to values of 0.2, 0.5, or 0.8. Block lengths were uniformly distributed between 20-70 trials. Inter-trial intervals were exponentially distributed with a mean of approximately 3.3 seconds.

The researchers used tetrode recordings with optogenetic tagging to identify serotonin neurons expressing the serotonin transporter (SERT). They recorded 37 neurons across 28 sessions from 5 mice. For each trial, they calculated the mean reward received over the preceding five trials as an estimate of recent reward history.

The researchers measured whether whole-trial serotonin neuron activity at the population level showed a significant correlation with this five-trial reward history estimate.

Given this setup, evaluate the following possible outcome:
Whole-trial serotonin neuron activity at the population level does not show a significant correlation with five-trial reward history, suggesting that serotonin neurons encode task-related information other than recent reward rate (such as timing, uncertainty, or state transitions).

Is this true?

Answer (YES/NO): NO